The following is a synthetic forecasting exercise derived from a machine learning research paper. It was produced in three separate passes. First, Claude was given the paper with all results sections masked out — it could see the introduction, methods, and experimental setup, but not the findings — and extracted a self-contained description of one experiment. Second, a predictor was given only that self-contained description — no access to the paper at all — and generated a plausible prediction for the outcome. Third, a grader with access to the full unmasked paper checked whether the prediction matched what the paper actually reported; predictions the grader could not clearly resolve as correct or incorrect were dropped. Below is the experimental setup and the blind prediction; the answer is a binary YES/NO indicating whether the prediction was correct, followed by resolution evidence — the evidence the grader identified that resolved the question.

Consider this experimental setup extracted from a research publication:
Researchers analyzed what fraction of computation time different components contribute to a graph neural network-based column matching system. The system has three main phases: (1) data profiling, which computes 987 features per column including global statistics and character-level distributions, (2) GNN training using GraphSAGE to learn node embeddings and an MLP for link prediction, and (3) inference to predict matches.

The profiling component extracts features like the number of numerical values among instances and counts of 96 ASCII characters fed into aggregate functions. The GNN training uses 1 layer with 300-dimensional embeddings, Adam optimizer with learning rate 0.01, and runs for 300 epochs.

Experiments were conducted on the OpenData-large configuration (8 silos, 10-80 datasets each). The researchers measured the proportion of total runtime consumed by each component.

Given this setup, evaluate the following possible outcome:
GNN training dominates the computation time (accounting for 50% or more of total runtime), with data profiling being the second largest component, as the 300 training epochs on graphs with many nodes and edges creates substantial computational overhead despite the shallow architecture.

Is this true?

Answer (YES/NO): NO